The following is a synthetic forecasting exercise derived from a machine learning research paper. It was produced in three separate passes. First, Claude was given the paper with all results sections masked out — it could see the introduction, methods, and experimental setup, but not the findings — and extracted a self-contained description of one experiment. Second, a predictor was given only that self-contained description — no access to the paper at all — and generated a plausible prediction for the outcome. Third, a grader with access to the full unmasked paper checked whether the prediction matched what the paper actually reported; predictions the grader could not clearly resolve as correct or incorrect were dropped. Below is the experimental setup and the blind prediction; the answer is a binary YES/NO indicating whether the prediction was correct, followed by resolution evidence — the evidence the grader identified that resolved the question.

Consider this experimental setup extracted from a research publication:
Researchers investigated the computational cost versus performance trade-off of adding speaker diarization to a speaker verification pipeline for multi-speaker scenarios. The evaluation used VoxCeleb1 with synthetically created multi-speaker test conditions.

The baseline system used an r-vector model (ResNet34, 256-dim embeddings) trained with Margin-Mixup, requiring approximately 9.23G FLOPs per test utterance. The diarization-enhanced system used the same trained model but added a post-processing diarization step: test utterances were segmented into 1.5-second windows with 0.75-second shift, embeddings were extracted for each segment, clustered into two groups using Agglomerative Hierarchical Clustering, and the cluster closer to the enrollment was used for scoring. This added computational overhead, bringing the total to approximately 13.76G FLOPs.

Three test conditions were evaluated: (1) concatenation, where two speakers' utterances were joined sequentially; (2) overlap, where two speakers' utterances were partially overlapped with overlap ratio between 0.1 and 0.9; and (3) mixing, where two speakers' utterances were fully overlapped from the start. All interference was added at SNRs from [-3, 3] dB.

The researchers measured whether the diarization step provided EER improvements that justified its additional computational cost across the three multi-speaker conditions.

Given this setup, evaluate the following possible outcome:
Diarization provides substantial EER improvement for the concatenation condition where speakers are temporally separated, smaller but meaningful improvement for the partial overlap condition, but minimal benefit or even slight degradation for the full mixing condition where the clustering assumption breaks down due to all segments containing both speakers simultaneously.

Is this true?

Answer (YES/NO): YES